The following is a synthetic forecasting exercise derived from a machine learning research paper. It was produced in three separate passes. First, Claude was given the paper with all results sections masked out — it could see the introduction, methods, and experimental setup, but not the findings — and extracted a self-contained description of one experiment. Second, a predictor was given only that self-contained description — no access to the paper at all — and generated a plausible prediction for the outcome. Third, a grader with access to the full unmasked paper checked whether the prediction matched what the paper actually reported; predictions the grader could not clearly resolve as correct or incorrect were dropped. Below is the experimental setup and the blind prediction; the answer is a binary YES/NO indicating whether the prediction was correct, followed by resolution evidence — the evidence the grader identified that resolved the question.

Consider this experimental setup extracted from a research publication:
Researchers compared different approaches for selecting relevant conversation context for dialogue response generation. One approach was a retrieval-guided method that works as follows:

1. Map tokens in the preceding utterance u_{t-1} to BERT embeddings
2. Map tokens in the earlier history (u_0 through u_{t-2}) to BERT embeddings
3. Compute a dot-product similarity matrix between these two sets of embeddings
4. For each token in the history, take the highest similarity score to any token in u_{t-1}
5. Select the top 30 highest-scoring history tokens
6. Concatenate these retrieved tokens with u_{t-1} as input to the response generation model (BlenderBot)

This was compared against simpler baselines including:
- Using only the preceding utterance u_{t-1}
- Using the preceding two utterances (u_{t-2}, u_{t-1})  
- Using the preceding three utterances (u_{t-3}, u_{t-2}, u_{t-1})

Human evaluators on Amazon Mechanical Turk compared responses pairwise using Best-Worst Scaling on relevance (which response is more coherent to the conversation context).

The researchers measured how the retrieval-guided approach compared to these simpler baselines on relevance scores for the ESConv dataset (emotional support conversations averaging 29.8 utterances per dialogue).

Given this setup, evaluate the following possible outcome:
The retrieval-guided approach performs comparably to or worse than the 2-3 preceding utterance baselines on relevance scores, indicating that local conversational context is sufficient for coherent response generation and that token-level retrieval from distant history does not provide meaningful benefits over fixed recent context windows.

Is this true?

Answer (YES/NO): NO